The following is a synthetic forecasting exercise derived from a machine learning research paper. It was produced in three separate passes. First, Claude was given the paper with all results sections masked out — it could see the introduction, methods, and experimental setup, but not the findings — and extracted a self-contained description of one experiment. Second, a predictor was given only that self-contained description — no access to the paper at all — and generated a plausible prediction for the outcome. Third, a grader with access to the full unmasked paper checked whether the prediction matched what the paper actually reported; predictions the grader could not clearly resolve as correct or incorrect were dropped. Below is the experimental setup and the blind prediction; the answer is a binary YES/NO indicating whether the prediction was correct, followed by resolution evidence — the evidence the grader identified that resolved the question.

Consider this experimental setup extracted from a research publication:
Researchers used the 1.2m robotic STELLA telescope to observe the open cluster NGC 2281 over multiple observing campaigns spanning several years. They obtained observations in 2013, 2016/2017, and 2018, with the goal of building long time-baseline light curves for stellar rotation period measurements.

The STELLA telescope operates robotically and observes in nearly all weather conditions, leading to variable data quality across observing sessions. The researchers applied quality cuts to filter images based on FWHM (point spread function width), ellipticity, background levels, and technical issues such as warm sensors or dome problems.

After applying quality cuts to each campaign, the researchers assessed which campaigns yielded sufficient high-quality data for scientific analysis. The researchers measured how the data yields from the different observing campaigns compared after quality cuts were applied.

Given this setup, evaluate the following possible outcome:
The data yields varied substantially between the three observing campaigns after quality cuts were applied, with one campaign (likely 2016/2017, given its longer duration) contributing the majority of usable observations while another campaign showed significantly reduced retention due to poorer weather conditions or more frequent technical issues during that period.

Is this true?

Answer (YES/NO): YES